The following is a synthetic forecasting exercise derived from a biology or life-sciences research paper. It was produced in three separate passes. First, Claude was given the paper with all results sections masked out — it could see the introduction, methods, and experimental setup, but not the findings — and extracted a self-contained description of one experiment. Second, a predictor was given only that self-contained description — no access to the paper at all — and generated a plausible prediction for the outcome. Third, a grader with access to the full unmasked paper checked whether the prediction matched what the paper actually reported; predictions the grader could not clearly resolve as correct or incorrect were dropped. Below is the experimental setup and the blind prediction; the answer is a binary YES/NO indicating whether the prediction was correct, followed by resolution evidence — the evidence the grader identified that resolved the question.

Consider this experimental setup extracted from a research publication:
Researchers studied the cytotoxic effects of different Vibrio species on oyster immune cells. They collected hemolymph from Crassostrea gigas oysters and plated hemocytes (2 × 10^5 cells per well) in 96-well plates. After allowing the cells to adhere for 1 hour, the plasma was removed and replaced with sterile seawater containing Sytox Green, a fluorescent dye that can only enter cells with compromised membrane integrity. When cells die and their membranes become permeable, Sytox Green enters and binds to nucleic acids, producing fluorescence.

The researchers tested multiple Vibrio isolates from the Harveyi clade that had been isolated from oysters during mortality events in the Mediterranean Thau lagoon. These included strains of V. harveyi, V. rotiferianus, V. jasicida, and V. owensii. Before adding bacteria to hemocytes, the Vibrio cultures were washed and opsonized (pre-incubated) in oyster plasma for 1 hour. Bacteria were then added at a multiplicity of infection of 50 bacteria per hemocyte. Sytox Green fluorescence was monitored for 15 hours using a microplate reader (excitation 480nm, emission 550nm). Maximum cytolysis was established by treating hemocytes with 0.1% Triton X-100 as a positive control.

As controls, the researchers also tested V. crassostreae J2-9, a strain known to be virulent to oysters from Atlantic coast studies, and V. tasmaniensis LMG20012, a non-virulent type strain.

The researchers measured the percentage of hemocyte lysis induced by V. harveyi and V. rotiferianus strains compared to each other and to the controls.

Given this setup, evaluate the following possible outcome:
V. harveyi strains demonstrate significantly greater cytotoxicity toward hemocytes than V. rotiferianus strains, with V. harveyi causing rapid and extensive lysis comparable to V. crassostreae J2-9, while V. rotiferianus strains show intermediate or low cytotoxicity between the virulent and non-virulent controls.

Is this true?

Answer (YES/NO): NO